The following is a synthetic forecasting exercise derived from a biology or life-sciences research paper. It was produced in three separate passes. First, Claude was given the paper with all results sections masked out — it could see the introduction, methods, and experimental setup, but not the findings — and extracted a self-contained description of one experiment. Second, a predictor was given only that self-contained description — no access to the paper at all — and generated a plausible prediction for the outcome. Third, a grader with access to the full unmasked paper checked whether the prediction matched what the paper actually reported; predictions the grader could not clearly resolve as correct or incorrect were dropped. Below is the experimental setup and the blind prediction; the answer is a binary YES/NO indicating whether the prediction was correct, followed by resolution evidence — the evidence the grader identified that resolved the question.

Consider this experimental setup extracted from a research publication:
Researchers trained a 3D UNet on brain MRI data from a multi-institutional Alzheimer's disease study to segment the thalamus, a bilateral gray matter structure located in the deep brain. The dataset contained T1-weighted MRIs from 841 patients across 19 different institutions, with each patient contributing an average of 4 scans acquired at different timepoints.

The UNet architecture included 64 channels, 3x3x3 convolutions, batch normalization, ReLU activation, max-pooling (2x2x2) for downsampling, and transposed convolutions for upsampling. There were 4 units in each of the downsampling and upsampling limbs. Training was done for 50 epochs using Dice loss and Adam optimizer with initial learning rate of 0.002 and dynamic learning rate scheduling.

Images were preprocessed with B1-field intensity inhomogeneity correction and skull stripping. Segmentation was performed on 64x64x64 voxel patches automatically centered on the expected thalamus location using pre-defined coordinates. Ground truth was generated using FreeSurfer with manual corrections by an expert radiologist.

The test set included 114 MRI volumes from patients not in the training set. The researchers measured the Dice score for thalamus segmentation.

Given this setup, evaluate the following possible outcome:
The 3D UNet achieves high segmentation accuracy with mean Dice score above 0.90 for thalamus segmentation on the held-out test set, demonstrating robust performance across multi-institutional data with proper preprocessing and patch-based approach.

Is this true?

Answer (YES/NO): YES